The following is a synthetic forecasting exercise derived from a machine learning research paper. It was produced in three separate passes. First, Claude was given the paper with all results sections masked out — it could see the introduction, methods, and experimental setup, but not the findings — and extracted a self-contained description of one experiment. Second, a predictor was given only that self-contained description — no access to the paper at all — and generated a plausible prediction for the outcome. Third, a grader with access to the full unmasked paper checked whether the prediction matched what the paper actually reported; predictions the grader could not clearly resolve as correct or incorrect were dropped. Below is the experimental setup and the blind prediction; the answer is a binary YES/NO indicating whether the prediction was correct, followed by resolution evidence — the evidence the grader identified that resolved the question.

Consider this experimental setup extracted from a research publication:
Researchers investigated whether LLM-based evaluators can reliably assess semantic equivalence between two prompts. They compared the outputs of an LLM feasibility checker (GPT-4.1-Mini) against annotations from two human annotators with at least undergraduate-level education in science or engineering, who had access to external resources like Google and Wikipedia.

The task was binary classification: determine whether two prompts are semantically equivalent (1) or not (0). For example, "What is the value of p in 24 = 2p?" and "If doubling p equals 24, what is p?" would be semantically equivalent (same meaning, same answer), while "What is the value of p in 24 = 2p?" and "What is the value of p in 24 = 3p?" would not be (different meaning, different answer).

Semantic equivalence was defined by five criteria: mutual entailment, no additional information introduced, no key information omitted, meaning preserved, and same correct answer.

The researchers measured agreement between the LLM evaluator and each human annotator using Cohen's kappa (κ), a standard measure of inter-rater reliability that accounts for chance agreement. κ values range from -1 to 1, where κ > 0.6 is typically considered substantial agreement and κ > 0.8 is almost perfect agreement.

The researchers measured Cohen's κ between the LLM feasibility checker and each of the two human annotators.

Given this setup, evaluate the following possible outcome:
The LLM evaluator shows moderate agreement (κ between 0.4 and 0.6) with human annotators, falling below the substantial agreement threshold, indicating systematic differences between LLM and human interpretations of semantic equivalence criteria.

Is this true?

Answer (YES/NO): NO